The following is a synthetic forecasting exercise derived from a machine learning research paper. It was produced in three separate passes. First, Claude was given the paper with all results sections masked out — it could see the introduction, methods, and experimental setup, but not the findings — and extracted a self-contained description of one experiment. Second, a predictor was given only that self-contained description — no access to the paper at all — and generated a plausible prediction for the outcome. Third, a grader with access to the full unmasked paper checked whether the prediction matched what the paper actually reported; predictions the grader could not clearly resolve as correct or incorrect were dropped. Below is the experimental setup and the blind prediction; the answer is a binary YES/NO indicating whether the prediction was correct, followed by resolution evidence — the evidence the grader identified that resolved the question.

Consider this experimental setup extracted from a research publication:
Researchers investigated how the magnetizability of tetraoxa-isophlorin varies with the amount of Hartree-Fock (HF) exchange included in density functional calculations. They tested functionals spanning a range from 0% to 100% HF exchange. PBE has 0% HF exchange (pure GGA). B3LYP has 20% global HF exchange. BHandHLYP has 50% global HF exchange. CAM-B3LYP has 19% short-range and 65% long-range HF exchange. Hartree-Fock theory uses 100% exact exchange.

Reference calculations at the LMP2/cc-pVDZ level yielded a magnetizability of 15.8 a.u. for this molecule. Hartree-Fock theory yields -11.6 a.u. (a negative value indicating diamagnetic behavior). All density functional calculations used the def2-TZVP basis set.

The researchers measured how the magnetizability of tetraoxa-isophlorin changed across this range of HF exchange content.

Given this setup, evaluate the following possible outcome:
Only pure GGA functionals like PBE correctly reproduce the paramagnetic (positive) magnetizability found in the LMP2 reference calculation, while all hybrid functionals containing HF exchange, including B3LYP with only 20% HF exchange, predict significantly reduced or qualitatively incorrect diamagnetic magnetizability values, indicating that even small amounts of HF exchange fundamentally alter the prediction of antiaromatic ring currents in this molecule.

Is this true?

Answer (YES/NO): NO